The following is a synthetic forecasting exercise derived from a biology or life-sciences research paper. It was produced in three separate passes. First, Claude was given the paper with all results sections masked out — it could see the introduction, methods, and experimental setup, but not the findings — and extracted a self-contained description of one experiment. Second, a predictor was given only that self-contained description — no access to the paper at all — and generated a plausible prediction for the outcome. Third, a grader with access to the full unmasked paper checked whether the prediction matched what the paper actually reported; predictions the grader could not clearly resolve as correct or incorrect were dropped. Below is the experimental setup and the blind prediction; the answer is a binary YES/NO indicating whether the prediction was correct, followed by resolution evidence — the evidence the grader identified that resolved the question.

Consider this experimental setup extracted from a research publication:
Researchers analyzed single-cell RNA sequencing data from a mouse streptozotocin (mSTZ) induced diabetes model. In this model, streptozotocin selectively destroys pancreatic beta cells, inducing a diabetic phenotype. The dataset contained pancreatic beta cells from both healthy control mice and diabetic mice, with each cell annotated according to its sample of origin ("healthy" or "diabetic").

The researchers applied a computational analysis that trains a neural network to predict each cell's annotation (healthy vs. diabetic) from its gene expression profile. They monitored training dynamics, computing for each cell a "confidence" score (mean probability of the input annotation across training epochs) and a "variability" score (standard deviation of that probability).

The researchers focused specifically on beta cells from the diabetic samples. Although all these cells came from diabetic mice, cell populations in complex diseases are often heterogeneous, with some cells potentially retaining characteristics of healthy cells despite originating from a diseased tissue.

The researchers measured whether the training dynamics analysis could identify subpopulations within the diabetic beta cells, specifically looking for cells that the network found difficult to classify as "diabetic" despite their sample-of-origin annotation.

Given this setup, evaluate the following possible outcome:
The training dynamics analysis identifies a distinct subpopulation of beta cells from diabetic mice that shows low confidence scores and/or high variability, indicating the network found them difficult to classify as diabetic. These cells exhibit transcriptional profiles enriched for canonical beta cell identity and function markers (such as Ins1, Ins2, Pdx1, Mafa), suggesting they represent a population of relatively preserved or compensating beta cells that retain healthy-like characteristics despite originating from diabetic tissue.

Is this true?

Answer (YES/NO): YES